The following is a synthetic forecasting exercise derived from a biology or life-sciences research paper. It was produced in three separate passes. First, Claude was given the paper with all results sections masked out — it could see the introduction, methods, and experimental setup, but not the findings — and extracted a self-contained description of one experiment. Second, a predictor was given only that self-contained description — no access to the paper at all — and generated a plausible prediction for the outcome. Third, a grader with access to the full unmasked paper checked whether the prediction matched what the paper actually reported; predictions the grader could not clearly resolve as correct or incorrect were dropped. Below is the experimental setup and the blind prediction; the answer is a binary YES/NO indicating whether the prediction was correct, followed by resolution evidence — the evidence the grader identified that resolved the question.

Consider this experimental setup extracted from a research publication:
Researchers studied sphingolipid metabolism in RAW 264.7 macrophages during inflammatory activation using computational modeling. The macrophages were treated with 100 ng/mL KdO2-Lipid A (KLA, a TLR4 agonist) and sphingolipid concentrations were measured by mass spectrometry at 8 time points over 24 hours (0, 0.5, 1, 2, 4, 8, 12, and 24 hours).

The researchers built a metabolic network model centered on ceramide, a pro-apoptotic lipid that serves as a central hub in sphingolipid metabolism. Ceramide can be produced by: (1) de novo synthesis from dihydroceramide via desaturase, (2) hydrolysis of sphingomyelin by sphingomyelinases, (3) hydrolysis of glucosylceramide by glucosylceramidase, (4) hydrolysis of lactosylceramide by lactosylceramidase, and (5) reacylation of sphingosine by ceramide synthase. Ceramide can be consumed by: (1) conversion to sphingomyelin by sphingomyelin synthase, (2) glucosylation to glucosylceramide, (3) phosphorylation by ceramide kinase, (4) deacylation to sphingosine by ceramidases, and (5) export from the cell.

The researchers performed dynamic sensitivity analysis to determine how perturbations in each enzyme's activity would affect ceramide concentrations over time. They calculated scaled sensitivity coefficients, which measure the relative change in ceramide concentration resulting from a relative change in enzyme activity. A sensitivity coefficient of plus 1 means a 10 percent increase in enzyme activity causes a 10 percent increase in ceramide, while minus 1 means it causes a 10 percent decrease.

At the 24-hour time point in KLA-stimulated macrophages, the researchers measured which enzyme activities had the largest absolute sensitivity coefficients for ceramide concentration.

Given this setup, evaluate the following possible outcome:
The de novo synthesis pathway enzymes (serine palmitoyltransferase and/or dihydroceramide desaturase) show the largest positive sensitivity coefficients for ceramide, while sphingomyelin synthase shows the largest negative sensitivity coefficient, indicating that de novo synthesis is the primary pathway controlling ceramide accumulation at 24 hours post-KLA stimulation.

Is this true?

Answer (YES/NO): NO